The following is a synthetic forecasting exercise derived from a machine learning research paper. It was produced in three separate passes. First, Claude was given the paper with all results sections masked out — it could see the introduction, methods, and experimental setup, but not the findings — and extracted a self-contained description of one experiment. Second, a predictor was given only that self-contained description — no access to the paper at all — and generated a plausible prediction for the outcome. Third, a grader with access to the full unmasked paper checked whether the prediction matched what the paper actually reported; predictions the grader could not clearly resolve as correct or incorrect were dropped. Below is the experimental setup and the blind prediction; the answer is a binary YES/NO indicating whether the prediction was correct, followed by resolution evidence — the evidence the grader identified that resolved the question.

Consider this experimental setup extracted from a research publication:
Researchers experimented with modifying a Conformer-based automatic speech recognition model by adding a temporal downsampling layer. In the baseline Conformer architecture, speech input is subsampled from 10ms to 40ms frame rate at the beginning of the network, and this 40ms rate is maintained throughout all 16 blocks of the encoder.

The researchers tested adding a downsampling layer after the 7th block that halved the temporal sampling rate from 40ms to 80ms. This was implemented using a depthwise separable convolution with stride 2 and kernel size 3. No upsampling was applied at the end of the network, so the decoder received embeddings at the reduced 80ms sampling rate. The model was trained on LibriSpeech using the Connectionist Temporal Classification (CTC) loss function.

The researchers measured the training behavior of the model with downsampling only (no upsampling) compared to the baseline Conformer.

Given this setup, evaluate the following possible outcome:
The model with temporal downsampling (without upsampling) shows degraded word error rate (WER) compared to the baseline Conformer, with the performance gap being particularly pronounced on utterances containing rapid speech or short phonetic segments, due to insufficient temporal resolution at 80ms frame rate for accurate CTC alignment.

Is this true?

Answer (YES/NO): NO